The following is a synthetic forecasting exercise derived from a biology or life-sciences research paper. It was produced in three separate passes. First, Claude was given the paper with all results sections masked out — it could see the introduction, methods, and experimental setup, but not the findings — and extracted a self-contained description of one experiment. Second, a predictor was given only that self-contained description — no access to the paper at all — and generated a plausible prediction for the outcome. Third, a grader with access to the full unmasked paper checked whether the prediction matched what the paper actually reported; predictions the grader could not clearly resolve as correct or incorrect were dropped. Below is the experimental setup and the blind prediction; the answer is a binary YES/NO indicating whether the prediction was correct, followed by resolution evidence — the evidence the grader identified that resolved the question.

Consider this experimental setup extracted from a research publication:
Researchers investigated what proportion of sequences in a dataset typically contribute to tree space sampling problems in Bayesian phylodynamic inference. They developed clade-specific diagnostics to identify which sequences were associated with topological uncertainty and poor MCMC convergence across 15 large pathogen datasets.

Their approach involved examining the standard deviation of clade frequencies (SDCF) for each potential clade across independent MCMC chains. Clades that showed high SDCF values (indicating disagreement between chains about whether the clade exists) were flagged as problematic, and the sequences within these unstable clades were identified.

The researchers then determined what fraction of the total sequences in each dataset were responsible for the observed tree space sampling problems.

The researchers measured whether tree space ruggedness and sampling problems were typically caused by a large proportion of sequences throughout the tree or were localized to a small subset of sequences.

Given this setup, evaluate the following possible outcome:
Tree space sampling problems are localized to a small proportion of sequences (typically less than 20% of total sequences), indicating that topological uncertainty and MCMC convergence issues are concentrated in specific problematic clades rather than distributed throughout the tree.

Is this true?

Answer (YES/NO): YES